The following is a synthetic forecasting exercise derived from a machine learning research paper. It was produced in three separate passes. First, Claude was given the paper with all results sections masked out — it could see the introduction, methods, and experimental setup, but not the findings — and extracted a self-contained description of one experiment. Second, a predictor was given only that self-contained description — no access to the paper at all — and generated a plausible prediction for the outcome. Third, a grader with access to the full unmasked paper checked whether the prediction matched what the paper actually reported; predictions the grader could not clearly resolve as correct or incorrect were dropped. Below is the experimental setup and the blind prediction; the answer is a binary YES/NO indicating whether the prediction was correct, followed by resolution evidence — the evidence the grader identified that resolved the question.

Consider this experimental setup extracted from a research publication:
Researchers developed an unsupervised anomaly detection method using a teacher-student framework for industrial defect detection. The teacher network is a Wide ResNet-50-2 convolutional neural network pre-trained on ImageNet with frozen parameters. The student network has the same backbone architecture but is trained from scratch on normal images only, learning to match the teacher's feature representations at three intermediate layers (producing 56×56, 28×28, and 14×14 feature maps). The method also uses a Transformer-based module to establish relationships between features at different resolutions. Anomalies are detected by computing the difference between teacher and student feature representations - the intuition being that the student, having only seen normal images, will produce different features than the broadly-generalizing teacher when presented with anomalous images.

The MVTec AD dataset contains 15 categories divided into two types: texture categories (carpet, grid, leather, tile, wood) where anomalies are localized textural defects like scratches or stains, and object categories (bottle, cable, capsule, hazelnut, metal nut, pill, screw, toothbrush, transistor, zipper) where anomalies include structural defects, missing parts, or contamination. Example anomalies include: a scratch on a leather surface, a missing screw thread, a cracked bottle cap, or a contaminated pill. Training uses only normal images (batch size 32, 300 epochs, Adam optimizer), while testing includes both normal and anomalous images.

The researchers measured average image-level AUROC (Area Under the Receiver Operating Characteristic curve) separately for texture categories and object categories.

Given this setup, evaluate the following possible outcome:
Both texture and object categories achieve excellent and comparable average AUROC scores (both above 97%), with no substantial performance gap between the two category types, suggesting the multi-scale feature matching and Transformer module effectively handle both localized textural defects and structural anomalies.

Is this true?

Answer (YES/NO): NO